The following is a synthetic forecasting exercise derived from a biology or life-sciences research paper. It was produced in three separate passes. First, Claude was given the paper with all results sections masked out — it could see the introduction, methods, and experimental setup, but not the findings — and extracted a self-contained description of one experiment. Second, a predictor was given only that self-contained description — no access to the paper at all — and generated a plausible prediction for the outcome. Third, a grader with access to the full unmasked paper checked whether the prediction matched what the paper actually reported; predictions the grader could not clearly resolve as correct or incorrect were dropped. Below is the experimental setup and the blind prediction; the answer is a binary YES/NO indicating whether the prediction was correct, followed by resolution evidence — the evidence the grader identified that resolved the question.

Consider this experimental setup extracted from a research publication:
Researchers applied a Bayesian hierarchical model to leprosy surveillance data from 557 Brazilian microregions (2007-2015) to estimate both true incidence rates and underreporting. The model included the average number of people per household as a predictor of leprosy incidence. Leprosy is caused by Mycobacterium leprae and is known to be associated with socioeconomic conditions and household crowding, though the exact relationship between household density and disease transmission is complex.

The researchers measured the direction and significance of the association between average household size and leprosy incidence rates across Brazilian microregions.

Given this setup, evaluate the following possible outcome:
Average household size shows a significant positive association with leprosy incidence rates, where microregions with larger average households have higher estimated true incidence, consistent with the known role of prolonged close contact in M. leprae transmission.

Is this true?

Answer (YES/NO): NO